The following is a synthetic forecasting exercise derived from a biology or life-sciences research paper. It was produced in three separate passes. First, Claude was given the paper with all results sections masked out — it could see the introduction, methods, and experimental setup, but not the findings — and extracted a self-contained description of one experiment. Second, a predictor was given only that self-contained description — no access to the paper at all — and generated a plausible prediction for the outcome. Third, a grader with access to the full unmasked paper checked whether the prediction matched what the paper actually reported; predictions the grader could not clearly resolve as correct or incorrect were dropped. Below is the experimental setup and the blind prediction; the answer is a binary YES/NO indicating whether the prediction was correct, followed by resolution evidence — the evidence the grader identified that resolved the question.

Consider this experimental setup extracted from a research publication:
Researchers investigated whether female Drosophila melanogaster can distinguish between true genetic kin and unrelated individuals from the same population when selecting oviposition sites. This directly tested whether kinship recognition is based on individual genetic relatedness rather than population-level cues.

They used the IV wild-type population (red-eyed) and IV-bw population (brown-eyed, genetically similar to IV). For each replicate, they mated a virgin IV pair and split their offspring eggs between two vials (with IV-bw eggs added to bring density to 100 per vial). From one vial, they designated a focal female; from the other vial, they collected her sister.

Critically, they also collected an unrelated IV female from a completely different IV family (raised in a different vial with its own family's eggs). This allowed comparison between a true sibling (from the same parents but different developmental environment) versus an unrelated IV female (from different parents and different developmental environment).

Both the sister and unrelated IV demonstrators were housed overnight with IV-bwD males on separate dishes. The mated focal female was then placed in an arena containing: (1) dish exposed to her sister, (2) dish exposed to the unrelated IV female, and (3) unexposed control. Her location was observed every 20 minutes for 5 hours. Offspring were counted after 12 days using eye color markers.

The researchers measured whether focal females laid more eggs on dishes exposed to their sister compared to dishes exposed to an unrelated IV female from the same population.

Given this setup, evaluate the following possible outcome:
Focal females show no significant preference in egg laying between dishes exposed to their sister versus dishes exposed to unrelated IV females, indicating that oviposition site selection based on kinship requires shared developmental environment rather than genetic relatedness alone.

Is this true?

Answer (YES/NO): NO